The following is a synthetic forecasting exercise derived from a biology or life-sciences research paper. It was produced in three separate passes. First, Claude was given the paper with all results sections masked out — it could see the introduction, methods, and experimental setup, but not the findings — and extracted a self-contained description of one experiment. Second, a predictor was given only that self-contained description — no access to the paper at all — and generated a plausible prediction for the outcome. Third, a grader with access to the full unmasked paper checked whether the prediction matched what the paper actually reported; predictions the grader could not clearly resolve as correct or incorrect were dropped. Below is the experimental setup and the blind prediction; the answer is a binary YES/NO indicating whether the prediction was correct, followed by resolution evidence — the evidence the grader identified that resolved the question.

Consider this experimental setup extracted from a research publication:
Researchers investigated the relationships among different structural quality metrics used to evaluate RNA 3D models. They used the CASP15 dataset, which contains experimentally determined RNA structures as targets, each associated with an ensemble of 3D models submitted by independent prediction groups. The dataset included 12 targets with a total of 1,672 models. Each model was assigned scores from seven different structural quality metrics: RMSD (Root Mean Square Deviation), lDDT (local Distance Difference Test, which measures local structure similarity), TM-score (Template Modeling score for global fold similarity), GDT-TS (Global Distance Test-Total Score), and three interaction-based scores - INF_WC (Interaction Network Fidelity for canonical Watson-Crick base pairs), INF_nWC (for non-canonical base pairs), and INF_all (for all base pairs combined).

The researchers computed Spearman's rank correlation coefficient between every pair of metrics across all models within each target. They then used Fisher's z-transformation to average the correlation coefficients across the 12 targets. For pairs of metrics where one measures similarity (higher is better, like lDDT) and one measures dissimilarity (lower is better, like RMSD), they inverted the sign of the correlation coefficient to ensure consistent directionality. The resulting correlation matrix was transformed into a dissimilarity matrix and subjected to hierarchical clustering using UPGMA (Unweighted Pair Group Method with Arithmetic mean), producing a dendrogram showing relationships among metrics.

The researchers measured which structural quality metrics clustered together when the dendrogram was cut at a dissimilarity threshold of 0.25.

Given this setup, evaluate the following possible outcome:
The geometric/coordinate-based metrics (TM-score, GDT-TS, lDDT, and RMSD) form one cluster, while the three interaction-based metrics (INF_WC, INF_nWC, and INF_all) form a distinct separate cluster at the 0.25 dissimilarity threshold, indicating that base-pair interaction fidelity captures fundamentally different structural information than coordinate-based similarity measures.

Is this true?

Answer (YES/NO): NO